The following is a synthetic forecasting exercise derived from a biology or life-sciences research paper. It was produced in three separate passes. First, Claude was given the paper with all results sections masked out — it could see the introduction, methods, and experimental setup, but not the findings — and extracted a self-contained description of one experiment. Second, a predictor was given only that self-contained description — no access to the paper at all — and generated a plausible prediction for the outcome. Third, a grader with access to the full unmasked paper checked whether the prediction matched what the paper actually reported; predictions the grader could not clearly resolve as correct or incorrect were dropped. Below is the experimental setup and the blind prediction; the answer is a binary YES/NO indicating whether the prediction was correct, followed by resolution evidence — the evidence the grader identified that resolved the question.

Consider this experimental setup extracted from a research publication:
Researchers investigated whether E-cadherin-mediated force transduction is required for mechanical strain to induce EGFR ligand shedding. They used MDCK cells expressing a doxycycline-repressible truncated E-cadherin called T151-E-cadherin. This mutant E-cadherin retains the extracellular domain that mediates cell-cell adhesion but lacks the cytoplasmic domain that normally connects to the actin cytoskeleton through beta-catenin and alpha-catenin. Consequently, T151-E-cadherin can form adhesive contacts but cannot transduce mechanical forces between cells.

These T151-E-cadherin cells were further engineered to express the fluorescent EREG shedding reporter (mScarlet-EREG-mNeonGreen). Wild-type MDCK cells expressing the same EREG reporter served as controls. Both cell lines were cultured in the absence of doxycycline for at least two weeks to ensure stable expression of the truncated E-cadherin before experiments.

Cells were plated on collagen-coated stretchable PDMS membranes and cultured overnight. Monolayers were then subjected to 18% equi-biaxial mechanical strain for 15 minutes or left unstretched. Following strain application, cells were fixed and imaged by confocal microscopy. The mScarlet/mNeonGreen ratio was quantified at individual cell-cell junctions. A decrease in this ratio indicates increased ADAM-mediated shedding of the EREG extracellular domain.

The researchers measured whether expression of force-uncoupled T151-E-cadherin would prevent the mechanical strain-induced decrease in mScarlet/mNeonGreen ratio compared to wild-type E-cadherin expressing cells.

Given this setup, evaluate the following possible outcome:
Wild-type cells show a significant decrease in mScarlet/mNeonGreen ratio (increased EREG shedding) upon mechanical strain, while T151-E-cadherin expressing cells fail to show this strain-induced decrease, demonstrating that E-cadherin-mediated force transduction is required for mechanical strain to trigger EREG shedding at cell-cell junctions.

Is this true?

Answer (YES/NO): YES